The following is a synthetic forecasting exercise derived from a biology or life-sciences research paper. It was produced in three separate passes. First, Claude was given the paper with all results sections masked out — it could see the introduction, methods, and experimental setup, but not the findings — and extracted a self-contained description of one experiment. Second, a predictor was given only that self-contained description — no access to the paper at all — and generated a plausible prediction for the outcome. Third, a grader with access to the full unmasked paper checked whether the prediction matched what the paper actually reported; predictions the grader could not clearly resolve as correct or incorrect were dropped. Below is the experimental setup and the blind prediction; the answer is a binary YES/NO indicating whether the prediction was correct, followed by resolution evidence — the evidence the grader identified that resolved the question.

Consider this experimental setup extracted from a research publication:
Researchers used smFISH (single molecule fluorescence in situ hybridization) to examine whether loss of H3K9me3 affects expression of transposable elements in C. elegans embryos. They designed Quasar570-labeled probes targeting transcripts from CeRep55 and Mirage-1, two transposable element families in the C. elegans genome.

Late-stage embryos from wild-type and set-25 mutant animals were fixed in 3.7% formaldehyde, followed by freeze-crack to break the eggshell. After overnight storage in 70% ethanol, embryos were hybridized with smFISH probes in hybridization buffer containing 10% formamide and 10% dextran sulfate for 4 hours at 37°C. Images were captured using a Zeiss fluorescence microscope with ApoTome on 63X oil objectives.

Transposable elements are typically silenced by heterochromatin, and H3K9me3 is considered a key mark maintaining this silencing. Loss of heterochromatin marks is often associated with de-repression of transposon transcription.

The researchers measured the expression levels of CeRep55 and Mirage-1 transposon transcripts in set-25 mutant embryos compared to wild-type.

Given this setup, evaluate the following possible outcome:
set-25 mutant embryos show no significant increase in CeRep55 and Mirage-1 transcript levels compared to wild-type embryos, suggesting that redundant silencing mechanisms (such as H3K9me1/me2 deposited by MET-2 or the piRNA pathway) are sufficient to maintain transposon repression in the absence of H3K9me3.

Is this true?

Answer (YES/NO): YES